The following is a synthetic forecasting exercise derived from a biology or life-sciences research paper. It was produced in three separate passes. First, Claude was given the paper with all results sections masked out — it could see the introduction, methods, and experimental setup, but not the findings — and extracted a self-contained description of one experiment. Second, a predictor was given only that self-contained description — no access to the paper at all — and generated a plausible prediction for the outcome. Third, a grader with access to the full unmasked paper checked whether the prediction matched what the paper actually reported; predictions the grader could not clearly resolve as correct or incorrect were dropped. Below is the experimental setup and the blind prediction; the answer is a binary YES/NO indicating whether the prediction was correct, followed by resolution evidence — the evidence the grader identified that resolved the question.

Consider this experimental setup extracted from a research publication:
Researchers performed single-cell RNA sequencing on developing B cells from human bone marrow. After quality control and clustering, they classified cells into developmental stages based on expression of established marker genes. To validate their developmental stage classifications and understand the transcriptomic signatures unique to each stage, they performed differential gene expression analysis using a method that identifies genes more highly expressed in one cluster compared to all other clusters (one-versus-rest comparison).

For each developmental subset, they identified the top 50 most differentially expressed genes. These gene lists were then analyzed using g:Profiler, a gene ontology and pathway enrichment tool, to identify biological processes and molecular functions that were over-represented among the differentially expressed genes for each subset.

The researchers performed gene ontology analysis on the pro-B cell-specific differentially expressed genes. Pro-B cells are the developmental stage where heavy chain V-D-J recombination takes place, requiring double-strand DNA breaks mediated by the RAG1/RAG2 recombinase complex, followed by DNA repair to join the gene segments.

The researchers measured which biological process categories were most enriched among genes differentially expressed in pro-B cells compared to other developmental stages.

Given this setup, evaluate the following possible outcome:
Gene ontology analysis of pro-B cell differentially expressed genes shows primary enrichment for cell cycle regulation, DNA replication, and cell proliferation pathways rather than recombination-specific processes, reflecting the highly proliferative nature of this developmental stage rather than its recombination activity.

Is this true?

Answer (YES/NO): NO